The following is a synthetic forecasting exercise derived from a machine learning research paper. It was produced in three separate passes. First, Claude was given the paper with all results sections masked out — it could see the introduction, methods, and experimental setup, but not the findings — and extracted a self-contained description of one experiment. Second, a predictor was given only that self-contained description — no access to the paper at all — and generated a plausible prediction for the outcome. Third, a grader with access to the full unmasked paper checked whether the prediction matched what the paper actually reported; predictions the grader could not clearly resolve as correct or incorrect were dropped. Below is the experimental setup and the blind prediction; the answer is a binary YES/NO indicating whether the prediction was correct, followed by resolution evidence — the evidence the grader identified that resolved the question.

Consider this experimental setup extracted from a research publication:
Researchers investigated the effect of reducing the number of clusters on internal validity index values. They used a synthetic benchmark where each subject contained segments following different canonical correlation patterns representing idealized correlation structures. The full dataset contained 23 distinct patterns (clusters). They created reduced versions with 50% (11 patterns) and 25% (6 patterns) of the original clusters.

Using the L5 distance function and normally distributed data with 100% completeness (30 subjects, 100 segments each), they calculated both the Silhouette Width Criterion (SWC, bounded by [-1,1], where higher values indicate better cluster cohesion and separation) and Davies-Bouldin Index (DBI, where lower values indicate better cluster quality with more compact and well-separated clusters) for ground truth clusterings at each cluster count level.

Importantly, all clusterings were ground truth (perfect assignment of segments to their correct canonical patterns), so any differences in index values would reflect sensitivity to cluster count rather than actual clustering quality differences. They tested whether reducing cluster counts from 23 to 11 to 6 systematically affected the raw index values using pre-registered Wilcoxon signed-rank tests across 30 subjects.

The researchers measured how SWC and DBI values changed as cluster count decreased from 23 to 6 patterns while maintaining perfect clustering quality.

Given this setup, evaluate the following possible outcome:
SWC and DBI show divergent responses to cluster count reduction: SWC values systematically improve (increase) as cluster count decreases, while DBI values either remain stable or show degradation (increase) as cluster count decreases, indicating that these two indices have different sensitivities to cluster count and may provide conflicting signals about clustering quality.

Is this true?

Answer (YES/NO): NO